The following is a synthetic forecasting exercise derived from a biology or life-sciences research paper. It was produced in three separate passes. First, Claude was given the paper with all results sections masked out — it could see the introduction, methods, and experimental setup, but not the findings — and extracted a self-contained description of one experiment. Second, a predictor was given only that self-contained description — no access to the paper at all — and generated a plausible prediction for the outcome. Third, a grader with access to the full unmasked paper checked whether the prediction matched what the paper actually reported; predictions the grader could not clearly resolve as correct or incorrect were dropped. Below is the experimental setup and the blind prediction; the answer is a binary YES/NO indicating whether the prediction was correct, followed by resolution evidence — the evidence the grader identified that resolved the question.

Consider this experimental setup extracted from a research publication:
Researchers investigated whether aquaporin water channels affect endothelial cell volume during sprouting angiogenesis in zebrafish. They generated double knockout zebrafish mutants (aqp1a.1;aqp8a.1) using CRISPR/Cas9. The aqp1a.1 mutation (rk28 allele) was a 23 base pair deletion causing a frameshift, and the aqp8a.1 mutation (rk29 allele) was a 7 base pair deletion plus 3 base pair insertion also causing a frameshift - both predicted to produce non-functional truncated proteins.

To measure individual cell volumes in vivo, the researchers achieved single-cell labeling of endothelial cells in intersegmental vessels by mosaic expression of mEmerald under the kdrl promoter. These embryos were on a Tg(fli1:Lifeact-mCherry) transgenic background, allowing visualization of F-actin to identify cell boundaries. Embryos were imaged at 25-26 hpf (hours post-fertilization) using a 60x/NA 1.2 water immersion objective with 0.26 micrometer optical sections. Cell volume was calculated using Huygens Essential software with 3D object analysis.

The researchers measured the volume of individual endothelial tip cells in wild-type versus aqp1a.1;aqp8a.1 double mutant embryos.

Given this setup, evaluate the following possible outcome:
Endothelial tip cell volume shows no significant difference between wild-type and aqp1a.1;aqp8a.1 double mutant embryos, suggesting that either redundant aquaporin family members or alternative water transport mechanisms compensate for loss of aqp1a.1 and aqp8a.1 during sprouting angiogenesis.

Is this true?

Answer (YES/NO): NO